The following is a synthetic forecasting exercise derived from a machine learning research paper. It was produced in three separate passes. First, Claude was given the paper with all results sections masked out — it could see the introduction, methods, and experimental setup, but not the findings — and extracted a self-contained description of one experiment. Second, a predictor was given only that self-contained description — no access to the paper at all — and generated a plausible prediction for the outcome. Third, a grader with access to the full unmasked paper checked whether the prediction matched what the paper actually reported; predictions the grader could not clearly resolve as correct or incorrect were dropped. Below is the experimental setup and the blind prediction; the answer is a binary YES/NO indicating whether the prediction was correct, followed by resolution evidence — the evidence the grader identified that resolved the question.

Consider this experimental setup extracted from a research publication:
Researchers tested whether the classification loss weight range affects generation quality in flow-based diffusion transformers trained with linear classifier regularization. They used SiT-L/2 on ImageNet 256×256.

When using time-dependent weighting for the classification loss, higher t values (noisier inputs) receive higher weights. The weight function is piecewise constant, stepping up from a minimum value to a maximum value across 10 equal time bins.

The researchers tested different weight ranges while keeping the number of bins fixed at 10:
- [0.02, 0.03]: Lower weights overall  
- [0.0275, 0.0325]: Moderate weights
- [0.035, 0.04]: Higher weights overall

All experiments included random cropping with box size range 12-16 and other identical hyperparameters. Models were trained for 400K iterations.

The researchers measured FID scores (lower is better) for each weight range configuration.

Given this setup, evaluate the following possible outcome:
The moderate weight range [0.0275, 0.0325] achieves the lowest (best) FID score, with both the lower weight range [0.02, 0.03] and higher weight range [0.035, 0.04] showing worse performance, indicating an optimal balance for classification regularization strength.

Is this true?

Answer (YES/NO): YES